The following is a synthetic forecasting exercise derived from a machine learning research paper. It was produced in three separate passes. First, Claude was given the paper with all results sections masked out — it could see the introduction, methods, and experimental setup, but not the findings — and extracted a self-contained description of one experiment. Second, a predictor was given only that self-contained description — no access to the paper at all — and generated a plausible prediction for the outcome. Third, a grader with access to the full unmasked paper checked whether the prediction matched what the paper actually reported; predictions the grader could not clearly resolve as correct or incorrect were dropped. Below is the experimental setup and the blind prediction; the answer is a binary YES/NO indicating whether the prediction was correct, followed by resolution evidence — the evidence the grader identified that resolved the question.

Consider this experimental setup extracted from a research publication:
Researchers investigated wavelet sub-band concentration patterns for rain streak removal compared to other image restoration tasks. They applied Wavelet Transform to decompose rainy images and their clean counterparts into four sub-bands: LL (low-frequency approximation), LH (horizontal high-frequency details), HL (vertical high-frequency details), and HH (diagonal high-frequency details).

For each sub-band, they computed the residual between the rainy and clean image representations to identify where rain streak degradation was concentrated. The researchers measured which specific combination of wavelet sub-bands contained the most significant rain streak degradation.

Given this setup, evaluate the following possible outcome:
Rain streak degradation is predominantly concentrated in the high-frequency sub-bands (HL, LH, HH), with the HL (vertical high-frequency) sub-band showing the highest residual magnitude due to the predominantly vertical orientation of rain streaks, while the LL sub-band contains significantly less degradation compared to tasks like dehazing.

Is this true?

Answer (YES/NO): NO